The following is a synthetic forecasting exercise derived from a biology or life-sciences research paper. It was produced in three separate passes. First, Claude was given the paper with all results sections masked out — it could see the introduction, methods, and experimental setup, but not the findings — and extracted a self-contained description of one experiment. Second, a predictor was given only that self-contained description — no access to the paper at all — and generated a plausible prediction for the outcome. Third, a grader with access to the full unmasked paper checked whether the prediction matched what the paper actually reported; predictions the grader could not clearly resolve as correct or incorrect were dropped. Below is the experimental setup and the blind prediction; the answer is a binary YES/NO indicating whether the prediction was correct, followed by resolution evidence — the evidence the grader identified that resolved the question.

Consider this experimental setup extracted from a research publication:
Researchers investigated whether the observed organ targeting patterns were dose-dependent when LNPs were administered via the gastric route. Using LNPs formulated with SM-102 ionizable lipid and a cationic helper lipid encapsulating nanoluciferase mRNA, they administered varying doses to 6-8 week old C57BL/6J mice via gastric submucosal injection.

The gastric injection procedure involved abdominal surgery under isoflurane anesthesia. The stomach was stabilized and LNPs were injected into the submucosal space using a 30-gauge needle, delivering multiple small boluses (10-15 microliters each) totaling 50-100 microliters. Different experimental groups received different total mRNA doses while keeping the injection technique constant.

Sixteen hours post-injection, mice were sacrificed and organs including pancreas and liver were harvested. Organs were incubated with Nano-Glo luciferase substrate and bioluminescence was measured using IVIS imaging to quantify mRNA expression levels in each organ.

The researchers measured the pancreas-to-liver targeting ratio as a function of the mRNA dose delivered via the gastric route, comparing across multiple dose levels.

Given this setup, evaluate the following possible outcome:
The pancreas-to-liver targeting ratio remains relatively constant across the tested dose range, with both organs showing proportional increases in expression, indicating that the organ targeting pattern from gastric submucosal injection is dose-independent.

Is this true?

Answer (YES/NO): NO